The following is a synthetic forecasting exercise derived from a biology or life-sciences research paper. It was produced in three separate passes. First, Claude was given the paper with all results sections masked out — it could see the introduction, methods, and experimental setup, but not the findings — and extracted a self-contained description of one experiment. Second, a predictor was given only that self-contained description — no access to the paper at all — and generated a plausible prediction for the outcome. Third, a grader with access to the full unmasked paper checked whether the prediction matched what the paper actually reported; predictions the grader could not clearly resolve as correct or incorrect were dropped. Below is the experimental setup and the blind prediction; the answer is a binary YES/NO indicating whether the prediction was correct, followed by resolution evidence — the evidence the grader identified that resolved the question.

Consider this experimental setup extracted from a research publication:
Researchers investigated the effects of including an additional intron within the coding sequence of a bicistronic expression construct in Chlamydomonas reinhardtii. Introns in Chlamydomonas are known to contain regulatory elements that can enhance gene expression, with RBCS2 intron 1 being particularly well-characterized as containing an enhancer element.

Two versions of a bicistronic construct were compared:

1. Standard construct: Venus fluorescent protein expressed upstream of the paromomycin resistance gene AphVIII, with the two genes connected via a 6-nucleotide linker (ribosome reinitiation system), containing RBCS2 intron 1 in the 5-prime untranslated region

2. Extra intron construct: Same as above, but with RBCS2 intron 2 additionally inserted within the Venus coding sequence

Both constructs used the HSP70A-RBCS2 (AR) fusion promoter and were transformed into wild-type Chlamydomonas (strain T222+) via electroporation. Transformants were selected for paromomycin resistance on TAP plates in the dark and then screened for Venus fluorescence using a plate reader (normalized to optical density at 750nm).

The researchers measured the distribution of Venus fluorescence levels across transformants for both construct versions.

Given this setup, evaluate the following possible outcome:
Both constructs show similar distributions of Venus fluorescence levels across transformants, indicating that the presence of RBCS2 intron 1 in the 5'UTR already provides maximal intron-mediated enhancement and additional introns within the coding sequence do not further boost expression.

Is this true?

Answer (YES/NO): NO